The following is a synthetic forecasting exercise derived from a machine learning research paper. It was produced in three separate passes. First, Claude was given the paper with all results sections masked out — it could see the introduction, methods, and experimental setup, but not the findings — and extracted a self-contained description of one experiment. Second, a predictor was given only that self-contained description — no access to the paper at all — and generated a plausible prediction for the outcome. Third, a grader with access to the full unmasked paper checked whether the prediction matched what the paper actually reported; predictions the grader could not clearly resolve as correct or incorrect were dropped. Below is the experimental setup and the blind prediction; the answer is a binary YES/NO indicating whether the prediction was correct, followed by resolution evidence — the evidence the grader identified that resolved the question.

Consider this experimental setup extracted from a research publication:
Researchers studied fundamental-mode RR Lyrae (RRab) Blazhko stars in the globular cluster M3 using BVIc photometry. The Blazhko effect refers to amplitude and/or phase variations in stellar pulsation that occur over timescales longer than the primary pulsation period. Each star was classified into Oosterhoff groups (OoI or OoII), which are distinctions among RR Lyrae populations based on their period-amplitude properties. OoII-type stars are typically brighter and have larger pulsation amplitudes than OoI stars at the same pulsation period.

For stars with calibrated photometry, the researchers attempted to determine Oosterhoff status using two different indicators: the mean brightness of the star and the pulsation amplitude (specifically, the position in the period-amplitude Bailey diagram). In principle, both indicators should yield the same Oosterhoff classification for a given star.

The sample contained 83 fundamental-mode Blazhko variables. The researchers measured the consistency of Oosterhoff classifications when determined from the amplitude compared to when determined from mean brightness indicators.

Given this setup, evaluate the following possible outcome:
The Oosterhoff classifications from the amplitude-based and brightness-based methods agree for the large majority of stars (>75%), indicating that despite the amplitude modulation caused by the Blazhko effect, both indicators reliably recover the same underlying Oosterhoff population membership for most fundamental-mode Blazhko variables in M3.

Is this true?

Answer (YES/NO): YES